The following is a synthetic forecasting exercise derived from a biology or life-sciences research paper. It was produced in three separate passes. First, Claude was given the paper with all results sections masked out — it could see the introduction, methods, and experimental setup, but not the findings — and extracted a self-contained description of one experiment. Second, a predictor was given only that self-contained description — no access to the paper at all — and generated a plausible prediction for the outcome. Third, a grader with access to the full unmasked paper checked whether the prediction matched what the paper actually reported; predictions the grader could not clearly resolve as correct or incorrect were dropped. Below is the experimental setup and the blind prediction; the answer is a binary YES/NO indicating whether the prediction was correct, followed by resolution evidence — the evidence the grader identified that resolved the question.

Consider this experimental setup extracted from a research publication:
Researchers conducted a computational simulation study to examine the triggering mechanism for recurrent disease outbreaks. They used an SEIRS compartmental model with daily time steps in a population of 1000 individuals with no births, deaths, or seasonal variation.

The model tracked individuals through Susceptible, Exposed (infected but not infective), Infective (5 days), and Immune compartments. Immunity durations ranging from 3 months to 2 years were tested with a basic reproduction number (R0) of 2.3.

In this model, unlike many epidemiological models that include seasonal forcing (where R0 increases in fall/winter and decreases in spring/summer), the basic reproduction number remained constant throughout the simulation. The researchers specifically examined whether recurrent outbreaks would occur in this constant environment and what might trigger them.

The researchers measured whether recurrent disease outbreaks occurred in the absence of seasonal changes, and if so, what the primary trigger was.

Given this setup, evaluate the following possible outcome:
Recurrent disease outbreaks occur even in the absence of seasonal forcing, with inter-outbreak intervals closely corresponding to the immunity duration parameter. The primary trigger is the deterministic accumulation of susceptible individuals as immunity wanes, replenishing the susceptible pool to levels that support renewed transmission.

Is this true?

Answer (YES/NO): NO